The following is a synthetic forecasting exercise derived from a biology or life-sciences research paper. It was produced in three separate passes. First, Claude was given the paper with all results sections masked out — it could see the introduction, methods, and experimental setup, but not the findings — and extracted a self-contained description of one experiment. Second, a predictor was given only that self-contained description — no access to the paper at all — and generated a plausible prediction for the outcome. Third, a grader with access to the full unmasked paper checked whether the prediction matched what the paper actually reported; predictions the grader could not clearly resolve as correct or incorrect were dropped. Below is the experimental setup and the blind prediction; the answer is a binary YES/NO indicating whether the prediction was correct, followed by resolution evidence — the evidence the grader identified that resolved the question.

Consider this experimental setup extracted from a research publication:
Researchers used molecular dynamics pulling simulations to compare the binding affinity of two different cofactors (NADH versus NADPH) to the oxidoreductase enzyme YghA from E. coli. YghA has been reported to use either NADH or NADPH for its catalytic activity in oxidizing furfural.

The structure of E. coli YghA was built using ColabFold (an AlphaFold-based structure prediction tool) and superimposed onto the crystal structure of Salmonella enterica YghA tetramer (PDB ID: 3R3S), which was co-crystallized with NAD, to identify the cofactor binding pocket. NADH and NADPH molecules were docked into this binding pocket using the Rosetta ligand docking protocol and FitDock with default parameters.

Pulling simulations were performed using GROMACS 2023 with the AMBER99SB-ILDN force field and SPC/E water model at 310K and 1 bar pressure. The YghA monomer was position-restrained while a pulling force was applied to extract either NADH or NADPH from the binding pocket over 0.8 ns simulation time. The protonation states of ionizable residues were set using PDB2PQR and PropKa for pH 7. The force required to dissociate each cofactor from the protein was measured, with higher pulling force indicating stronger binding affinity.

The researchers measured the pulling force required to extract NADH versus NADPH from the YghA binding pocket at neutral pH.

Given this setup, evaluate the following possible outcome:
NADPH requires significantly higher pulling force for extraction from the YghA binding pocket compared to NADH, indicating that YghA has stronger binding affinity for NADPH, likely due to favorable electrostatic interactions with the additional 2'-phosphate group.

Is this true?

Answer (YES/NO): NO